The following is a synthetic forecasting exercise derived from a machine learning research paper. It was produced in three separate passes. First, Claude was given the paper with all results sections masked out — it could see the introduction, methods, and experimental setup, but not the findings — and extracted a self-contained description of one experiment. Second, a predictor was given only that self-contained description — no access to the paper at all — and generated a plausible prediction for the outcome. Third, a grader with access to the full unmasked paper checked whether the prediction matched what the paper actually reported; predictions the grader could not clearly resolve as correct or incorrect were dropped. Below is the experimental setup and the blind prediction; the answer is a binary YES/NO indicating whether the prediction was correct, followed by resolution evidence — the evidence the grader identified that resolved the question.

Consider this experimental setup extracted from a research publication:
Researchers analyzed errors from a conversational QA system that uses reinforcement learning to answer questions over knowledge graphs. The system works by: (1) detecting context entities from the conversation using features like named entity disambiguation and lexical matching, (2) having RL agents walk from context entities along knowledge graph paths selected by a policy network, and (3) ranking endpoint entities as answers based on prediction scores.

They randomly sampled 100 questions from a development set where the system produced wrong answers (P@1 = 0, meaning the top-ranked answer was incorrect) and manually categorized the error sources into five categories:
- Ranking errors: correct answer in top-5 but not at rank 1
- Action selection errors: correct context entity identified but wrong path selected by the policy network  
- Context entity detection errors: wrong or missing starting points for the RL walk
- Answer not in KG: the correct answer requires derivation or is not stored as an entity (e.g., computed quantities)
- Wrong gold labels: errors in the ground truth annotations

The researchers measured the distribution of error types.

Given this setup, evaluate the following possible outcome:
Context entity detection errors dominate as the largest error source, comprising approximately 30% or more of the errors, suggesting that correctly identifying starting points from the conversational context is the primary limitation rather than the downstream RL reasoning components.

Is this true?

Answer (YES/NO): YES